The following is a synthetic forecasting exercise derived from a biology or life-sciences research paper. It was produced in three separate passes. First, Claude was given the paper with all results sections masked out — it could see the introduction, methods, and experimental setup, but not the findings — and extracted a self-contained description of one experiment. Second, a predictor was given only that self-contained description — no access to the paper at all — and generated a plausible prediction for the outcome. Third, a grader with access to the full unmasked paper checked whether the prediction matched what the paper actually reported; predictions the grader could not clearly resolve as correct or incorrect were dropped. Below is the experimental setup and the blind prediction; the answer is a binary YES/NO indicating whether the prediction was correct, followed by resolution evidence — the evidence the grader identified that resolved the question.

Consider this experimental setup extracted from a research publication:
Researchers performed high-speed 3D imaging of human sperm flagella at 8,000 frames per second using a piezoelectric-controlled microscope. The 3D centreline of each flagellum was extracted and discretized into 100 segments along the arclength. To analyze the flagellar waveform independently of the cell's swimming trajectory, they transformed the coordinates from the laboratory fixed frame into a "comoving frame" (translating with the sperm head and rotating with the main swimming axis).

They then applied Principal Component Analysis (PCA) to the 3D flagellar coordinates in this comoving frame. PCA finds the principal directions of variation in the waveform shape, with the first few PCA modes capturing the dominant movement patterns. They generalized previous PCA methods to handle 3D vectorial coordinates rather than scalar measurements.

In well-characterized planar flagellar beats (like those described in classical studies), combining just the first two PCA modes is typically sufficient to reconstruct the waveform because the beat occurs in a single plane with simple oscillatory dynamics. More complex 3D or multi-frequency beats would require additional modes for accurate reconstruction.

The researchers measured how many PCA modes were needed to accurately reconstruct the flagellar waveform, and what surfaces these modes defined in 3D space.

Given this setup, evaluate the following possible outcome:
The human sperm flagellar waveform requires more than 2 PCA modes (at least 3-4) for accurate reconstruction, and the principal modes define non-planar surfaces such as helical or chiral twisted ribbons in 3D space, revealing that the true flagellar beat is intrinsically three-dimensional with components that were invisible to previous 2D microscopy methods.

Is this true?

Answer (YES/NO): NO